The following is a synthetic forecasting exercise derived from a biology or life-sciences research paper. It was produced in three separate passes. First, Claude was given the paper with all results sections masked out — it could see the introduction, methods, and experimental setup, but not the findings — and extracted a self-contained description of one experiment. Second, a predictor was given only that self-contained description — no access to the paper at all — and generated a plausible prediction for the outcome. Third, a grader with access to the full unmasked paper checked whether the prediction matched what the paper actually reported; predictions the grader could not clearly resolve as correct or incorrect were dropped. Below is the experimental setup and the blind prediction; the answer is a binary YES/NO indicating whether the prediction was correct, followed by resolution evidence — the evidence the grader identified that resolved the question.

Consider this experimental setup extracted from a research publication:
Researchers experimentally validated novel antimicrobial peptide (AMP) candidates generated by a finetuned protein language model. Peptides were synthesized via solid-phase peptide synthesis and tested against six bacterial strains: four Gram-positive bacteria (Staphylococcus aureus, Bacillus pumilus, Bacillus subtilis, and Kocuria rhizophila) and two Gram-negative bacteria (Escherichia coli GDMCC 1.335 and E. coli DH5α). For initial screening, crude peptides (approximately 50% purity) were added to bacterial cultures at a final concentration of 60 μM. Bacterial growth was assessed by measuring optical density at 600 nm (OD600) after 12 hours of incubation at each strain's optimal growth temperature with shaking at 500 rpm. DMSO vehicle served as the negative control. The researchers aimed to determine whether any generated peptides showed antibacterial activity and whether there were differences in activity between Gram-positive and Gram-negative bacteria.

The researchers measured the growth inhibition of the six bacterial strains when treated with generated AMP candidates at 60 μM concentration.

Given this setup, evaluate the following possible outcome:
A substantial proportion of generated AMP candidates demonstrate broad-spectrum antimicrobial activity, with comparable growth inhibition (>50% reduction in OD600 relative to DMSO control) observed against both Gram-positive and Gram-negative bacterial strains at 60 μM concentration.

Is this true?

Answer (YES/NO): NO